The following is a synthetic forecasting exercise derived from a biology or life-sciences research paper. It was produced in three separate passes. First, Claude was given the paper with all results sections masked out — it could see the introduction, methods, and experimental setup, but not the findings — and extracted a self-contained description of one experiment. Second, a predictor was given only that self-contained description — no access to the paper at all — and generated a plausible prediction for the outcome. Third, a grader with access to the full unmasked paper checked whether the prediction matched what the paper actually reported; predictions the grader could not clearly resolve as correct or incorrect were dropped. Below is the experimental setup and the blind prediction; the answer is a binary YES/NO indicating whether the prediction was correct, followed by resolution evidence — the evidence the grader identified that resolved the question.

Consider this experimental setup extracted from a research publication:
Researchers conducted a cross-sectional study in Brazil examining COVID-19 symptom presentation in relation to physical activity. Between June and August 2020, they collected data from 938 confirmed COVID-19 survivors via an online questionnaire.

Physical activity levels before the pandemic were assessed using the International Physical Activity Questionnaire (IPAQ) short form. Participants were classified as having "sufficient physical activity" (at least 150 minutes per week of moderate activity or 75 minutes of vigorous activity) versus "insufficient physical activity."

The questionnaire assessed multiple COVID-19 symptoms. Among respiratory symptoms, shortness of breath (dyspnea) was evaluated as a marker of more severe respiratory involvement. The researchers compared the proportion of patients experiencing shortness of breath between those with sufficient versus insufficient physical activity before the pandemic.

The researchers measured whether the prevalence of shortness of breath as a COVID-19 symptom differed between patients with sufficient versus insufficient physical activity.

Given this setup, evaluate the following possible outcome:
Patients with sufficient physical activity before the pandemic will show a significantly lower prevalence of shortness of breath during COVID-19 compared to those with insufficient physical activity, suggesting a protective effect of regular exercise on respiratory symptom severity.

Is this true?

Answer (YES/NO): NO